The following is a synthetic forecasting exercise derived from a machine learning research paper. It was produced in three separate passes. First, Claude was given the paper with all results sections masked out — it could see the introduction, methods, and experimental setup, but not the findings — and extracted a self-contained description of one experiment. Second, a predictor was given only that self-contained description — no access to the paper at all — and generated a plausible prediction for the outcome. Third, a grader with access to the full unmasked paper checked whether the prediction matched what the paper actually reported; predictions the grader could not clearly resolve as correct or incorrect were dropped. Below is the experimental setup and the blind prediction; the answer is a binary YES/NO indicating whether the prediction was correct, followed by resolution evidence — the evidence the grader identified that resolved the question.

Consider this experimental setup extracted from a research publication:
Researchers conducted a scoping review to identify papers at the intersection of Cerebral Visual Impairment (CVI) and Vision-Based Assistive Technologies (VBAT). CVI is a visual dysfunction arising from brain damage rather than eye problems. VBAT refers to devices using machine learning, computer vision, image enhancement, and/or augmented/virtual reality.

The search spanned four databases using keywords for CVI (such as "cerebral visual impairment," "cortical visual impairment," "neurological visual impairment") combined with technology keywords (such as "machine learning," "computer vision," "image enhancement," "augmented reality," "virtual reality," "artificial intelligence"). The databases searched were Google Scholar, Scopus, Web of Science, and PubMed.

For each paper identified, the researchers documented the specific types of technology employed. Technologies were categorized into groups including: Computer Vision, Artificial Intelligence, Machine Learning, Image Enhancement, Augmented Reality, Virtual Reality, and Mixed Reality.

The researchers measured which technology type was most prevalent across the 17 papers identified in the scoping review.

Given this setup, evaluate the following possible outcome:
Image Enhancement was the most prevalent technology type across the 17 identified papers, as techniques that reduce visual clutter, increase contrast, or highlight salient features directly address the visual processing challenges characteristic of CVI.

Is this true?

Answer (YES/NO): NO